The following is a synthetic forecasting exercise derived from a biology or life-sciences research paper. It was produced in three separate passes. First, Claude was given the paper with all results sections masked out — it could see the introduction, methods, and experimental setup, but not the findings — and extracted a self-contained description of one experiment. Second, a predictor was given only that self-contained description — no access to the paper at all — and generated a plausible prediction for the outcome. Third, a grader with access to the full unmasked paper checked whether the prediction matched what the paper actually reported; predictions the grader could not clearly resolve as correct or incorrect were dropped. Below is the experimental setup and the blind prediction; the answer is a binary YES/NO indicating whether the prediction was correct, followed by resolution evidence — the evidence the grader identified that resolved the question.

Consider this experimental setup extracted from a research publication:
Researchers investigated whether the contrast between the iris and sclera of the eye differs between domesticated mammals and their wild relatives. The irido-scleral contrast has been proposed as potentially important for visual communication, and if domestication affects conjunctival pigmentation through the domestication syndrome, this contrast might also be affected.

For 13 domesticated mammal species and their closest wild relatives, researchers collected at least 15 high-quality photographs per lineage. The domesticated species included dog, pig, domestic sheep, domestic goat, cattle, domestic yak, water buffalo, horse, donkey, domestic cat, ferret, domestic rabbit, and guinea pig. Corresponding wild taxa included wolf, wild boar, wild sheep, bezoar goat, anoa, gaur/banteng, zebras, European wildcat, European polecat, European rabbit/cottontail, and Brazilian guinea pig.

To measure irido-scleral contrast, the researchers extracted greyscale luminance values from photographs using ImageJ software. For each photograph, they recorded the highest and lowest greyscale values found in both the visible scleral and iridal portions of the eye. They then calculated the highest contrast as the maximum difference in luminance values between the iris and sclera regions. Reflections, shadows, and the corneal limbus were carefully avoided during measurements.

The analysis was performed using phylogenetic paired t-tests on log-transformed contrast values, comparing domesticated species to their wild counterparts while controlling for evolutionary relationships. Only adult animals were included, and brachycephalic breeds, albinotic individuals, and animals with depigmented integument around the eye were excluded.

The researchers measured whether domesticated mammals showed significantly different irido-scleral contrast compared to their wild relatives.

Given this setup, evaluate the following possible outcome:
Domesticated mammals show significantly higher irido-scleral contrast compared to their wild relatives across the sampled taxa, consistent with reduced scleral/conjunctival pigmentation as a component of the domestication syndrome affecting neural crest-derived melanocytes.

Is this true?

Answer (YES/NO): NO